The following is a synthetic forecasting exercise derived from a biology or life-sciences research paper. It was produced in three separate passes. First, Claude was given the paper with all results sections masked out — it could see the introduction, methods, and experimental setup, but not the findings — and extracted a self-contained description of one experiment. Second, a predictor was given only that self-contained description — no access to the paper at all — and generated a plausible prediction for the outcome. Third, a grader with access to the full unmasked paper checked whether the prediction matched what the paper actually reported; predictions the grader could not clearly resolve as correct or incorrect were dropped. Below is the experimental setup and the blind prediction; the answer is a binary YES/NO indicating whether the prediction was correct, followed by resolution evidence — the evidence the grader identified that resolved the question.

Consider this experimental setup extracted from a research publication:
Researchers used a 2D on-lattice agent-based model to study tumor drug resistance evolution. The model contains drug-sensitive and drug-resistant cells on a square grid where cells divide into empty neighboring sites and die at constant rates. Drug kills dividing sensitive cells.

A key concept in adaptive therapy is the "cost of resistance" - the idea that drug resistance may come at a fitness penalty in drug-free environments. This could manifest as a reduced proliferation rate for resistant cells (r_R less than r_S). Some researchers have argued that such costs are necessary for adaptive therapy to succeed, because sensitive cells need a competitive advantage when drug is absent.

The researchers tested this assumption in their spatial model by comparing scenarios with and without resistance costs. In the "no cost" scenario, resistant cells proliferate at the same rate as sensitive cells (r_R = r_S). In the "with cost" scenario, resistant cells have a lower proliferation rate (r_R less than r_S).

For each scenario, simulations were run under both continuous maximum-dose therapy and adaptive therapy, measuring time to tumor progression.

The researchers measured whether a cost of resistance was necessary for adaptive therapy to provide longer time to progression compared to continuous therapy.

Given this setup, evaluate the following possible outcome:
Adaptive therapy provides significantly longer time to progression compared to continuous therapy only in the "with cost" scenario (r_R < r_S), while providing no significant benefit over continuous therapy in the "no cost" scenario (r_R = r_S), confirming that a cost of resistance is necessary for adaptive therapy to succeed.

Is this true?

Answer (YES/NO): NO